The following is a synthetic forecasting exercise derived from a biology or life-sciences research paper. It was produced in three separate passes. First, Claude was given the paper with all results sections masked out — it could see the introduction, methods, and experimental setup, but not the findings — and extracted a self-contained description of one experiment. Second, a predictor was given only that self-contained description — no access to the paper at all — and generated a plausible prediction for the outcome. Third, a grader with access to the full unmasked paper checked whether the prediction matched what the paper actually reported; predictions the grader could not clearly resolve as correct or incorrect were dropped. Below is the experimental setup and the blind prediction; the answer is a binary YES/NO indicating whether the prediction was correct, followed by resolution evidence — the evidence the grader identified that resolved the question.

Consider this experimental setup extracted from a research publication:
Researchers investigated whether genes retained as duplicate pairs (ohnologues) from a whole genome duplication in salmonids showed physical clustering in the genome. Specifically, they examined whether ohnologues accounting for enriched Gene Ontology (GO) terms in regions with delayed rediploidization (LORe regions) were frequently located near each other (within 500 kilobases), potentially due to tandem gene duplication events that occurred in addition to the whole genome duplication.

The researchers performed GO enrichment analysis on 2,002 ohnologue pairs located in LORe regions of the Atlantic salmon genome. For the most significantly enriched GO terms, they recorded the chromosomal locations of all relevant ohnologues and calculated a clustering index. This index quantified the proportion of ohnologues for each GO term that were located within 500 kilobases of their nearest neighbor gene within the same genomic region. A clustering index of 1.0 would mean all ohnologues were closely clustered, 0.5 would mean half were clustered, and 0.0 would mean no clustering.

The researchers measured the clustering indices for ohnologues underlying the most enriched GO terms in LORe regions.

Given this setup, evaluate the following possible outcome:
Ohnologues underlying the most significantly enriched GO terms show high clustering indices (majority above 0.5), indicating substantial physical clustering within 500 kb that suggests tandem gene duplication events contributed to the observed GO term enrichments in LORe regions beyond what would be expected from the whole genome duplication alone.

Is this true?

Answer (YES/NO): NO